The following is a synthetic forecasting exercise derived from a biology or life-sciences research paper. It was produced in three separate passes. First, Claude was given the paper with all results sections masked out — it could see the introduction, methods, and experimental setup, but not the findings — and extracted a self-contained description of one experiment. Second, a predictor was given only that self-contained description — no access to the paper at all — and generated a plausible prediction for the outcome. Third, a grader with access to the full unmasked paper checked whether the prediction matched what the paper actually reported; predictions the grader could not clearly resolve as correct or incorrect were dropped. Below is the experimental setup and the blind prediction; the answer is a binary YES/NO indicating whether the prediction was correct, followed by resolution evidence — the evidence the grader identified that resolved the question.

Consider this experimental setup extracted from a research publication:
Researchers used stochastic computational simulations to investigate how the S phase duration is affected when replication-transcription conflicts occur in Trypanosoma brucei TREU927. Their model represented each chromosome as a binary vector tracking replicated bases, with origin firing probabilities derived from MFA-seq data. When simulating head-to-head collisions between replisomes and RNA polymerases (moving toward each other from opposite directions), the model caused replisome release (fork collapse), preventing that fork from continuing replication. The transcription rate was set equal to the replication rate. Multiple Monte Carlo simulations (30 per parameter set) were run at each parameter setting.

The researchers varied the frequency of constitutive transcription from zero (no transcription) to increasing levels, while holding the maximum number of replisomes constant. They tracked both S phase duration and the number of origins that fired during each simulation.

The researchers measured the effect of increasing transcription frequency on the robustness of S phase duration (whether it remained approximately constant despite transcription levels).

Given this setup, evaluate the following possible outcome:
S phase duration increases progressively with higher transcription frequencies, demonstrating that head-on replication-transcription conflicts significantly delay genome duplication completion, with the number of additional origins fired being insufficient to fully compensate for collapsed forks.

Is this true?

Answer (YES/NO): NO